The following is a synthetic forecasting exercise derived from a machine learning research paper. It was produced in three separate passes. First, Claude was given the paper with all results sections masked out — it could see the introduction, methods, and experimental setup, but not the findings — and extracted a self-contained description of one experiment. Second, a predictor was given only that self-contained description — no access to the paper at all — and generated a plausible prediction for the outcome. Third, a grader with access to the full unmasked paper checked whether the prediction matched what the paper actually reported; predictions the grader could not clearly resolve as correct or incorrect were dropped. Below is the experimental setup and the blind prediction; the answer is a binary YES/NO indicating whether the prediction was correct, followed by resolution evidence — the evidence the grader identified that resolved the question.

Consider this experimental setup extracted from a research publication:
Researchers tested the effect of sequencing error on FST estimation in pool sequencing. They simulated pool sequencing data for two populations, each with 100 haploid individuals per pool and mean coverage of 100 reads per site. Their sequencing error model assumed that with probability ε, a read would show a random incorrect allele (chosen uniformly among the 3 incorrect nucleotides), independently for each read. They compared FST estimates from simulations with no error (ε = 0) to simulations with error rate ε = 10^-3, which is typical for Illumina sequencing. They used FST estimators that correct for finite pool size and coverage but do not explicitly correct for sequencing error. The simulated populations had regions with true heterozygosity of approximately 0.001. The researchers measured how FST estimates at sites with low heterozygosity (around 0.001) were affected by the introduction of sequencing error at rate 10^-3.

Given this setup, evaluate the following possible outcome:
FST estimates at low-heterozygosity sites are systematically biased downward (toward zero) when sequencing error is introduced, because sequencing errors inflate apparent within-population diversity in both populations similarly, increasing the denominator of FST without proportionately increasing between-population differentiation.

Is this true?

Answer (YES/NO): YES